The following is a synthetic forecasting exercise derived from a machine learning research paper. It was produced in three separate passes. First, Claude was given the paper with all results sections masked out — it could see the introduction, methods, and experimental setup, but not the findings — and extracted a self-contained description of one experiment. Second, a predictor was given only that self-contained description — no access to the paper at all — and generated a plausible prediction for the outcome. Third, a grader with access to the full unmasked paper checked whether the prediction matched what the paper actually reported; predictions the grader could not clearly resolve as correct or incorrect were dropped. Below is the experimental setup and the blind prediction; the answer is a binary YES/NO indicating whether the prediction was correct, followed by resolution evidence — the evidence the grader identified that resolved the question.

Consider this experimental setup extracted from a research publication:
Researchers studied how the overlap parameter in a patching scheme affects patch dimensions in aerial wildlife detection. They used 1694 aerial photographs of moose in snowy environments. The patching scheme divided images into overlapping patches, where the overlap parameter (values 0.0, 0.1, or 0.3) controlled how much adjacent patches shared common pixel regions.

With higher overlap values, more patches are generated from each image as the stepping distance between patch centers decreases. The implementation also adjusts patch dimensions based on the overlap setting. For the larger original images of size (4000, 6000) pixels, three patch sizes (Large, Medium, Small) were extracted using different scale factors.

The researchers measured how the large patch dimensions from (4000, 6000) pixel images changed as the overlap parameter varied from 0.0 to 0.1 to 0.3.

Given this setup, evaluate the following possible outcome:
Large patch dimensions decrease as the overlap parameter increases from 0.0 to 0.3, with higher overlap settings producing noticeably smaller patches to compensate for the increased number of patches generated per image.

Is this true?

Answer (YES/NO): NO